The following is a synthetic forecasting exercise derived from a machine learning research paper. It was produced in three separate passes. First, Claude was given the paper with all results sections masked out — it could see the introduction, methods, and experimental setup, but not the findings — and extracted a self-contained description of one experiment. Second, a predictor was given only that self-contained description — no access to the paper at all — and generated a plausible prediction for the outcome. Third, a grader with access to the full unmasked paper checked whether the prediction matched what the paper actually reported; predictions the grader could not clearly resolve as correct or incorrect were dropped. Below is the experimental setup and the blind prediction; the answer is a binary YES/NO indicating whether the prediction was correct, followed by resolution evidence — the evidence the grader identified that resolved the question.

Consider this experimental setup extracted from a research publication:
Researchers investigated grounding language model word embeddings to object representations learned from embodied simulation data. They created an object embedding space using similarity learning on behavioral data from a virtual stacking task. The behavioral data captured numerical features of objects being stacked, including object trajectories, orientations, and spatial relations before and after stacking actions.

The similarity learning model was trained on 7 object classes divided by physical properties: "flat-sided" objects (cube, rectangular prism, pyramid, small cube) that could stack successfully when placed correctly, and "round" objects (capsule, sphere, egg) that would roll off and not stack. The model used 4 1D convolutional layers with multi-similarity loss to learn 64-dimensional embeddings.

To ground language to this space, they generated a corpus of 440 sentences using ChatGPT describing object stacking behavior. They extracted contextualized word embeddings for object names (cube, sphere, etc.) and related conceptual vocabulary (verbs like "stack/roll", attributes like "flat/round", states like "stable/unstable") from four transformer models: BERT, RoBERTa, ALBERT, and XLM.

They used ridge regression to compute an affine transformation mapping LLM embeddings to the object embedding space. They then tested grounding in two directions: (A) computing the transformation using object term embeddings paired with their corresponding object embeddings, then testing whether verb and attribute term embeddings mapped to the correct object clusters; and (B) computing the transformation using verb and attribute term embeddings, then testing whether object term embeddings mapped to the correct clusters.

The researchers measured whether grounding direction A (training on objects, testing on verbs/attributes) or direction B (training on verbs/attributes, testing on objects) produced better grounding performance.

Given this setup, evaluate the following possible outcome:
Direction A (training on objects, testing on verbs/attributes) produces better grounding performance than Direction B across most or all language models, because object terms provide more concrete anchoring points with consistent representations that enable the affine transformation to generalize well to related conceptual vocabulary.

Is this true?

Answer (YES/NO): YES